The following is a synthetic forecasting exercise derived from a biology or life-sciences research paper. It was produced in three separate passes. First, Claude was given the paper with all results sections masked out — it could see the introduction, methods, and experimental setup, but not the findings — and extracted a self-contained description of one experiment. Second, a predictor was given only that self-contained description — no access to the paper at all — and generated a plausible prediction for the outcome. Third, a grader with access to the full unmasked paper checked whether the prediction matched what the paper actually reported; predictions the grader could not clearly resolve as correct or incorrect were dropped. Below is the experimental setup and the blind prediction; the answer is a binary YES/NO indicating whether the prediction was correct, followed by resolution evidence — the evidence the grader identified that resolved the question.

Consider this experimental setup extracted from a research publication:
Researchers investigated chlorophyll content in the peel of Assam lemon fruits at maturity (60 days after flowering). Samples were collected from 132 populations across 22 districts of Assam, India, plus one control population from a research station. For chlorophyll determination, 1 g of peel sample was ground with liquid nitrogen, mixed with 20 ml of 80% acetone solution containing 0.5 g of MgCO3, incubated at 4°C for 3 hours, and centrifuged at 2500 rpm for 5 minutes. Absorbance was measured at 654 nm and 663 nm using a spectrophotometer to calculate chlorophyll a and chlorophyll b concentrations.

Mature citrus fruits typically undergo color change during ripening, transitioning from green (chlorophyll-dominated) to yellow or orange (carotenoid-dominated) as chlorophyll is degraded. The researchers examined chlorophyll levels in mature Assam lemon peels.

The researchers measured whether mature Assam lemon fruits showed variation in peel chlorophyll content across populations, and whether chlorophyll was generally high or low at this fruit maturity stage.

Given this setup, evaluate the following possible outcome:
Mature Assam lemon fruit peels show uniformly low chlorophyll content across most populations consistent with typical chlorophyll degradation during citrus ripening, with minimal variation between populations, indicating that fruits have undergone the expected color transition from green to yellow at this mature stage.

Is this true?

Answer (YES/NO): NO